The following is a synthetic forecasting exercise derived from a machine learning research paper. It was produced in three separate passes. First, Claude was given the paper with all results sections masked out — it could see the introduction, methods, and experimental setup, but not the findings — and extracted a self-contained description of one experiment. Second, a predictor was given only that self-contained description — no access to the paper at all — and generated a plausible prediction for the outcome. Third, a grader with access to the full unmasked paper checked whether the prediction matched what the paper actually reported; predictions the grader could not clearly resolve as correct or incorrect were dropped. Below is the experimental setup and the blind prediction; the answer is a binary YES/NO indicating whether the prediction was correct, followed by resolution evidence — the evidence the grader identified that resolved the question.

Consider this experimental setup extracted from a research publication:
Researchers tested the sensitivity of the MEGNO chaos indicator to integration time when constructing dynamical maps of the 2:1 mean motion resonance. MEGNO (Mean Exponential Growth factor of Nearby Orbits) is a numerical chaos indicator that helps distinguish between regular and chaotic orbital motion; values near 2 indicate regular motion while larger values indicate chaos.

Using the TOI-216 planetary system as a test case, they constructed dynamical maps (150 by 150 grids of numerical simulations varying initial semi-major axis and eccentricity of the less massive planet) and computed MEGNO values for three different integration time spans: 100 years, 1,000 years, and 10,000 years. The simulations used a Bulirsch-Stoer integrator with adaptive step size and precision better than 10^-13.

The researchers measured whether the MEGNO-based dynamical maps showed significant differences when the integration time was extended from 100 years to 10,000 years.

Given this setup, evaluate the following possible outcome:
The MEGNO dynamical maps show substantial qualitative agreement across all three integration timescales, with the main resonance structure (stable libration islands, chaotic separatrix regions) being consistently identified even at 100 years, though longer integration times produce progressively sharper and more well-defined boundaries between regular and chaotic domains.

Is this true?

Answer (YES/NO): NO